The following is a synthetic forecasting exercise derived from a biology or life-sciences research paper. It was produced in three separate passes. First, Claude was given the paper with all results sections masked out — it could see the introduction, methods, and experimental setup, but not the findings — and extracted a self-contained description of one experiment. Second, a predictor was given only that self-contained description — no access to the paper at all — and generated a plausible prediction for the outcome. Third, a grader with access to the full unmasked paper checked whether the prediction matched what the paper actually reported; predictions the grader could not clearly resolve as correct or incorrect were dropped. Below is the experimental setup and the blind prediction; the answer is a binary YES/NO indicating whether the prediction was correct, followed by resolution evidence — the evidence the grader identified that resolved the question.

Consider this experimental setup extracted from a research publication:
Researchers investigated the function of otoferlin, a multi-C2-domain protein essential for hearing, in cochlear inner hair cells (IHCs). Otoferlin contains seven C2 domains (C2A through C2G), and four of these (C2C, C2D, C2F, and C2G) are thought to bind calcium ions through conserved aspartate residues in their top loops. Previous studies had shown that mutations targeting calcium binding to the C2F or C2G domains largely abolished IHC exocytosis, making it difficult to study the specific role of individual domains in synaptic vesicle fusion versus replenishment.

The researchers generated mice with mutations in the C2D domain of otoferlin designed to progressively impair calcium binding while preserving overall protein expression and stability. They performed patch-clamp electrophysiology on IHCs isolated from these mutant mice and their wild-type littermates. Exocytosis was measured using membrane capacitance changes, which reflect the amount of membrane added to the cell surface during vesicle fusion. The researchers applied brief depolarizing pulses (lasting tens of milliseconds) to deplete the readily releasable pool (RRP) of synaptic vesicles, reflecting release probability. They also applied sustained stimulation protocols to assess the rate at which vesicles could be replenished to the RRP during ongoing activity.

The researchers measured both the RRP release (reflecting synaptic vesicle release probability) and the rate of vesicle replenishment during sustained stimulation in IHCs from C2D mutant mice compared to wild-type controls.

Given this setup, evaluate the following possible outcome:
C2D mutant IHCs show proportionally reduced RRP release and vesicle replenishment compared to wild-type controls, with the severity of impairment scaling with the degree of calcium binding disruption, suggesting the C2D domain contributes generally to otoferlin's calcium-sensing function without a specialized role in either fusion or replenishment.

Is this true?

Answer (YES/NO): NO